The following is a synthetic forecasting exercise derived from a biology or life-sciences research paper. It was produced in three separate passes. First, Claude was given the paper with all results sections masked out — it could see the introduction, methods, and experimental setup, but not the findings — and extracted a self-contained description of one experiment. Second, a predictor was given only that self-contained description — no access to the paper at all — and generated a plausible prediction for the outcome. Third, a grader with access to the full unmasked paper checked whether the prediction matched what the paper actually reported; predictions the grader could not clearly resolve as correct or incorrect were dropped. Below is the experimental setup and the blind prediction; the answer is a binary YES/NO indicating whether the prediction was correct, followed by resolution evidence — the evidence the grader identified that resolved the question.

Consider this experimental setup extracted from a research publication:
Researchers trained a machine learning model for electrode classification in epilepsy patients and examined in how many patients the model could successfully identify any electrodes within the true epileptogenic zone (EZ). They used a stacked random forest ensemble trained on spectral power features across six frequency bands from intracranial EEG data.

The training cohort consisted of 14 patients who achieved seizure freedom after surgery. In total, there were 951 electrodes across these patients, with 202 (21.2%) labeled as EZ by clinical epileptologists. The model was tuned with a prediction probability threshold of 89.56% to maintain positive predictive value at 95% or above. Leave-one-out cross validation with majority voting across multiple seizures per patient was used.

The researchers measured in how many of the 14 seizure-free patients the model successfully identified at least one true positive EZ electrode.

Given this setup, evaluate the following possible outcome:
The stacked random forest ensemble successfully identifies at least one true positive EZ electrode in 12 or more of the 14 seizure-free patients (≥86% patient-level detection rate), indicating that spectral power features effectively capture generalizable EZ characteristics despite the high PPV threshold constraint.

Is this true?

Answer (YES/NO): NO